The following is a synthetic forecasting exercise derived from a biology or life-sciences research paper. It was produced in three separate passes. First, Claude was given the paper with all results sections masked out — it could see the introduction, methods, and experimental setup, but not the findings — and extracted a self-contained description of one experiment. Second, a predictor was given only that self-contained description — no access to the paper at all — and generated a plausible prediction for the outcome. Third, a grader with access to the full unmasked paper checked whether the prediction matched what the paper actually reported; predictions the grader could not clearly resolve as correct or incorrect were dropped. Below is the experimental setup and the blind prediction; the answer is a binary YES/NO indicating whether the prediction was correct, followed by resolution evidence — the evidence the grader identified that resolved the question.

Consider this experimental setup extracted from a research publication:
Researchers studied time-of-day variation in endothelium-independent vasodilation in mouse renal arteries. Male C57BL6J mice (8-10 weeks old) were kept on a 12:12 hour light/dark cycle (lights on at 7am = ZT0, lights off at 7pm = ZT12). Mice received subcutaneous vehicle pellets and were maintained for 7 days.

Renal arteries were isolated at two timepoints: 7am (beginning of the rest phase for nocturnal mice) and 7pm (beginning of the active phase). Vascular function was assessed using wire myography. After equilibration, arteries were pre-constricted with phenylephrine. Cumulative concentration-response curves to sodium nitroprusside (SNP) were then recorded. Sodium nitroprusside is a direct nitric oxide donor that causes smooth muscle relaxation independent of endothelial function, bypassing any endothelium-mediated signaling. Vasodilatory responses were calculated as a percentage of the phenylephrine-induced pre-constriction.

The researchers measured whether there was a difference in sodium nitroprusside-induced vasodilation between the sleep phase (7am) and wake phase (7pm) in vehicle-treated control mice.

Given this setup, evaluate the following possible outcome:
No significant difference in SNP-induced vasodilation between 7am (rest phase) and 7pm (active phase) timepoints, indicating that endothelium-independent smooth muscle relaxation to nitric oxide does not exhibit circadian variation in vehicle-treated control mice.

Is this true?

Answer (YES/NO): NO